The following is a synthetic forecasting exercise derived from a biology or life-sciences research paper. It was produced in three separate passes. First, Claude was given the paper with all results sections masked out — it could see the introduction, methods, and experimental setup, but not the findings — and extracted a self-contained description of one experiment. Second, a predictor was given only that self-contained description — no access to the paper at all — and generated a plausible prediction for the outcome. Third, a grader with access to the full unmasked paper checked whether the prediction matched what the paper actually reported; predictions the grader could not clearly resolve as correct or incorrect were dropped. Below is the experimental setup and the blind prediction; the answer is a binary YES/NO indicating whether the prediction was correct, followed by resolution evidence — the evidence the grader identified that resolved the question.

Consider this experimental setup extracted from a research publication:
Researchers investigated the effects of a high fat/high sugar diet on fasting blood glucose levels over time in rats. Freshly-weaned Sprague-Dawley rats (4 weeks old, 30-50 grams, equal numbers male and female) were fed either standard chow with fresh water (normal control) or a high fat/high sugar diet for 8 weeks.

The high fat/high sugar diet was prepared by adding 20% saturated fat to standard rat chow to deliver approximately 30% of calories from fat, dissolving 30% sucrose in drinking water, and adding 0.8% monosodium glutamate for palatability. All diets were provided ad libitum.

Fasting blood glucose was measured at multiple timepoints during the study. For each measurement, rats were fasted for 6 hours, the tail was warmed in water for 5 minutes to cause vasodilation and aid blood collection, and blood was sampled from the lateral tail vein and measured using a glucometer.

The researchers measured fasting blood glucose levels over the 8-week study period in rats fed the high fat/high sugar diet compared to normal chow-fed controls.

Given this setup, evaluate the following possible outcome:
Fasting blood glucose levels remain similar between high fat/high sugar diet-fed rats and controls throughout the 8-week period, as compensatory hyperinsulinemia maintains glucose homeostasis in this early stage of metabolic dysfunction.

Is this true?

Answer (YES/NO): NO